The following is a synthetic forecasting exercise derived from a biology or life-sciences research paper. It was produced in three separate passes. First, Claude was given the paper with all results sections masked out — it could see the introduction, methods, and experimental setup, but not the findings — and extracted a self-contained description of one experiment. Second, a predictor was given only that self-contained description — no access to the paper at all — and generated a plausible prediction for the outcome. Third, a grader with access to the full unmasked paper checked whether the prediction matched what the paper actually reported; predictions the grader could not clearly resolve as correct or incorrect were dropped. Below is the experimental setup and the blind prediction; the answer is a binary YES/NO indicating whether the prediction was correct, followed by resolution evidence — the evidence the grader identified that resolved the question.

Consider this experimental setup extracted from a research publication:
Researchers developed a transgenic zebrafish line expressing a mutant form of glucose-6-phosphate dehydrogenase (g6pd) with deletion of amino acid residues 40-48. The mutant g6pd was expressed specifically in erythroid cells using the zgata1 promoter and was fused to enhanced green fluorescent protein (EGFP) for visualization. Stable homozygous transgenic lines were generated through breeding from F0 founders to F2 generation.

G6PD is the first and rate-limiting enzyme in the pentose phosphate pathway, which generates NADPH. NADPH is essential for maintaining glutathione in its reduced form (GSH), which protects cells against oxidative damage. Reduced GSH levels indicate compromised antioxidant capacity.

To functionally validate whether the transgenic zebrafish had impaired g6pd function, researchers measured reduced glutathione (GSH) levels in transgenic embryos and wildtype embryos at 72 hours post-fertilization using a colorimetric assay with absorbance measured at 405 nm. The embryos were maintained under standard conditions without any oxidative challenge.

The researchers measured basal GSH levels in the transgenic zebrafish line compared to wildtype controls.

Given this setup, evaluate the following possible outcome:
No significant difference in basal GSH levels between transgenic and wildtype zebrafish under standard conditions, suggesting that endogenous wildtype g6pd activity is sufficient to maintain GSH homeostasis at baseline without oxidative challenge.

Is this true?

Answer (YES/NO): NO